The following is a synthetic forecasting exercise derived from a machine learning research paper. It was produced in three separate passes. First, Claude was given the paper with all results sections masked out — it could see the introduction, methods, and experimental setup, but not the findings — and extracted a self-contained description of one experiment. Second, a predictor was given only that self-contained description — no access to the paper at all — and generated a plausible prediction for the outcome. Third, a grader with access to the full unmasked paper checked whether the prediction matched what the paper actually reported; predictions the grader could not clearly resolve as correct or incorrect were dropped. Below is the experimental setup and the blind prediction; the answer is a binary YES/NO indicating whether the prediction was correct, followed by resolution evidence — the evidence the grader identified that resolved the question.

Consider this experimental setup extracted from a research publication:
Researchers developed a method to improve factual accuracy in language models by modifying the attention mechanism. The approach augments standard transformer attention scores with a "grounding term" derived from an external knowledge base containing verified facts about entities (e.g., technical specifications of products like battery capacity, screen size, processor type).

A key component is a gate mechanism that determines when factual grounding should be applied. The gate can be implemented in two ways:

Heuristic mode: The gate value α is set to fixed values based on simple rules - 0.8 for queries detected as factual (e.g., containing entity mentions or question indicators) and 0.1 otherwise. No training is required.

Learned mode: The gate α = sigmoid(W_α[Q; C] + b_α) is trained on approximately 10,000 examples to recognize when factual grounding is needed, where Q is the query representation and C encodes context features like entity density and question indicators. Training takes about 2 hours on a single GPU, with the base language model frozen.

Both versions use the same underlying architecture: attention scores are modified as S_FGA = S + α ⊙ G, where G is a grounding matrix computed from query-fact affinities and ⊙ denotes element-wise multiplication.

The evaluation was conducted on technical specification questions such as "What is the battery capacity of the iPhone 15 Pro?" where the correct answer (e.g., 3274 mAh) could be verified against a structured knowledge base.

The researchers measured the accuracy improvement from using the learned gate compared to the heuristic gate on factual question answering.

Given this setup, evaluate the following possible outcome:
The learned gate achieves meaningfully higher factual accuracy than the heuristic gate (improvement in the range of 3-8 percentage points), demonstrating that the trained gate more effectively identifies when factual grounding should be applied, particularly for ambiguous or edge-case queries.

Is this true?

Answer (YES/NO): NO